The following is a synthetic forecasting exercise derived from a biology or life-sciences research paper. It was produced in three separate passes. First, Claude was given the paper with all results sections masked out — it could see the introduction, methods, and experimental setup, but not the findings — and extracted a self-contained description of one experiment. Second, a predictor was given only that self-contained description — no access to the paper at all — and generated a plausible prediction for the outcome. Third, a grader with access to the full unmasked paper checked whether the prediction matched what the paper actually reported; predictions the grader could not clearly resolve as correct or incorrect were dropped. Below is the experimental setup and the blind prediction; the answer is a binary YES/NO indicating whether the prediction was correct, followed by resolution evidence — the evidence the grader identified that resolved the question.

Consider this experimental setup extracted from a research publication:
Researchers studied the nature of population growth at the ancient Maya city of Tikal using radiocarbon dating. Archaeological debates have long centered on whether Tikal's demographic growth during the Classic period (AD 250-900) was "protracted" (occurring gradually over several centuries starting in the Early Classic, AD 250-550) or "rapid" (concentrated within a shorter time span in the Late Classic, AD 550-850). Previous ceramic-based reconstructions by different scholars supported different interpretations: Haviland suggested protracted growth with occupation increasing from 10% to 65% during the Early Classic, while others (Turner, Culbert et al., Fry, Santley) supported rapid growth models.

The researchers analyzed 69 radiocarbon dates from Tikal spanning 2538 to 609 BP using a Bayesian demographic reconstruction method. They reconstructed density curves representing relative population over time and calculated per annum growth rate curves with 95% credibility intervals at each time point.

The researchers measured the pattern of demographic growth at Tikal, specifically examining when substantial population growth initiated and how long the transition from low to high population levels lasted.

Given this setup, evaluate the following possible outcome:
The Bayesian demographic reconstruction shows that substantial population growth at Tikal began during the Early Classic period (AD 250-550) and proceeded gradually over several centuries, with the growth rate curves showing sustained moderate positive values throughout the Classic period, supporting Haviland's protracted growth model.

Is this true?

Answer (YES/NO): NO